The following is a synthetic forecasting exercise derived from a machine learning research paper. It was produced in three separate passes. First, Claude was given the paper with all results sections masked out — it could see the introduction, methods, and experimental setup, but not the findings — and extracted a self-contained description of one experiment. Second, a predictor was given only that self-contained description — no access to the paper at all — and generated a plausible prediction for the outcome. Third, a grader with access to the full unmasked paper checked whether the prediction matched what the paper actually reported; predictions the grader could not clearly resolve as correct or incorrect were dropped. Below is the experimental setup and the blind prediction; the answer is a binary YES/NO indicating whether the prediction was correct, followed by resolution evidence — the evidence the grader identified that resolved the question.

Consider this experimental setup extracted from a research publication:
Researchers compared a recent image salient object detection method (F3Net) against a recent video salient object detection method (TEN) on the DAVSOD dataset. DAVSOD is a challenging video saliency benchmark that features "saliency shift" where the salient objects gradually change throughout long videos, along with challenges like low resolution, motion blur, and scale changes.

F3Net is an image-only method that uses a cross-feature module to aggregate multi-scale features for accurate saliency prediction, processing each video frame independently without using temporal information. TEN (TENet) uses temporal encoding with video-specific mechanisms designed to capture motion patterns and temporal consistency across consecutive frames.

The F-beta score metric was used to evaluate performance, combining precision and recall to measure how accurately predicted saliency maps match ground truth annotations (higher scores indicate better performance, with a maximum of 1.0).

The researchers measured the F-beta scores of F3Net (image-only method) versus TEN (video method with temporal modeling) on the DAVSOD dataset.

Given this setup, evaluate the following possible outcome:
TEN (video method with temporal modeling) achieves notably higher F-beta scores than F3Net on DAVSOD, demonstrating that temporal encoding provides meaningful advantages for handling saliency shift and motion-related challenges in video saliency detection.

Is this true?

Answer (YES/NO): YES